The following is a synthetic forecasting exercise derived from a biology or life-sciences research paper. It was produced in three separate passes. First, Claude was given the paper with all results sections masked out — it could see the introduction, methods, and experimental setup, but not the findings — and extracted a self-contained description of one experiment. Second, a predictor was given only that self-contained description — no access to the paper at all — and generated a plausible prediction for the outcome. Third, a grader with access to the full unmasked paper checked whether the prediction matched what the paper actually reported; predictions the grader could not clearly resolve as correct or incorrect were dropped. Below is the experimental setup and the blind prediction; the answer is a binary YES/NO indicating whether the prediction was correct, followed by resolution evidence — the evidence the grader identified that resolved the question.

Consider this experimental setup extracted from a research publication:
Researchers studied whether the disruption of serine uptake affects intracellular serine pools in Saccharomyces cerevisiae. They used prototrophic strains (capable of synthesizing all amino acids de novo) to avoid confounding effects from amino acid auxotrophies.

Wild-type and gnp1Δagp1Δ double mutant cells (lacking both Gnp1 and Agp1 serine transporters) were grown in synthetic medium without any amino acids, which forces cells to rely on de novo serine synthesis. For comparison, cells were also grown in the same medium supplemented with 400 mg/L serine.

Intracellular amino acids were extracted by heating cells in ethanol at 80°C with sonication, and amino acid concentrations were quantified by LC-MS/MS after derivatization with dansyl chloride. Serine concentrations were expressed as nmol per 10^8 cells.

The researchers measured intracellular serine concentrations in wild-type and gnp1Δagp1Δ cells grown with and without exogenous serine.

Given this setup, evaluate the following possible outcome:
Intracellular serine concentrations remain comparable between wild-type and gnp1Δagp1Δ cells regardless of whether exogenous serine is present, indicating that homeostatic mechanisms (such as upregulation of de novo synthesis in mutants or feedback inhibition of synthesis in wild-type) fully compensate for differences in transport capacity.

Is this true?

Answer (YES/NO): NO